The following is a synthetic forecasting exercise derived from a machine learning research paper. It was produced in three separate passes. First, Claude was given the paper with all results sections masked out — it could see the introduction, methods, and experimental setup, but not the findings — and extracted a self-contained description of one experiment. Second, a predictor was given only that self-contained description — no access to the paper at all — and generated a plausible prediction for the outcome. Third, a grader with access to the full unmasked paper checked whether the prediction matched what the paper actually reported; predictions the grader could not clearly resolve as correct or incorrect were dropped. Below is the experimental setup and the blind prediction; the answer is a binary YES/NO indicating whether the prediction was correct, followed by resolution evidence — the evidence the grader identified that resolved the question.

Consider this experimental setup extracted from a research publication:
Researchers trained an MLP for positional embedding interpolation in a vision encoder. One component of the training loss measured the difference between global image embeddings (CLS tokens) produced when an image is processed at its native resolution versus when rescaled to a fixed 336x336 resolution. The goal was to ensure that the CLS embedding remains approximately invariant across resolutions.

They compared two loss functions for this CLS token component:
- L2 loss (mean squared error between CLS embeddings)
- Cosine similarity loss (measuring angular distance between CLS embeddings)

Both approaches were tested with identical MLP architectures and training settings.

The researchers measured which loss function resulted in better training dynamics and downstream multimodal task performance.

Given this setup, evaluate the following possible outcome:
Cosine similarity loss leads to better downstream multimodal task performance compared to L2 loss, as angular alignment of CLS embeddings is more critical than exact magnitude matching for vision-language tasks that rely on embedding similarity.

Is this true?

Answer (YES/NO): NO